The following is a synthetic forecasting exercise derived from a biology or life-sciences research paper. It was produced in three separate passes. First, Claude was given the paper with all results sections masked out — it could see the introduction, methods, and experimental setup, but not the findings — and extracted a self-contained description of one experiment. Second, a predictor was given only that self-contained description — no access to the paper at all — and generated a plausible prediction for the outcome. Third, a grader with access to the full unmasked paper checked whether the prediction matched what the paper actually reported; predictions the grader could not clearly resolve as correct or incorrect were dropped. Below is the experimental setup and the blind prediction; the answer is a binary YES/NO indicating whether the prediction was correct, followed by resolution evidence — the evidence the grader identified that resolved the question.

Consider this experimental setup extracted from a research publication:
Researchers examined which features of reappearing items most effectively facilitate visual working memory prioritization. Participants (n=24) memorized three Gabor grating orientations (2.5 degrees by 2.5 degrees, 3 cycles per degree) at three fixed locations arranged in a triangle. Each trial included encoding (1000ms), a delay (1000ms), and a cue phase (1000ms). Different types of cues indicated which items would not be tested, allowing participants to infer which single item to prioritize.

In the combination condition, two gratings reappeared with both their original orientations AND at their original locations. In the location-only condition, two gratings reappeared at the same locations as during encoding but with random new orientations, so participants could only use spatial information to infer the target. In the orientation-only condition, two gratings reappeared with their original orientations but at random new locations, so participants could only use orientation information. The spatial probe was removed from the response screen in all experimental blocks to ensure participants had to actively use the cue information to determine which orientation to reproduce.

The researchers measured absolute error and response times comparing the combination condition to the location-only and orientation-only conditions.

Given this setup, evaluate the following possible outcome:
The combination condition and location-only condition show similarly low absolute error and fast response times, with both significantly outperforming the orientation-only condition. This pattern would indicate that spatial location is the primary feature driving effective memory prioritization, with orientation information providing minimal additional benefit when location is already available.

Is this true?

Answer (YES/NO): NO